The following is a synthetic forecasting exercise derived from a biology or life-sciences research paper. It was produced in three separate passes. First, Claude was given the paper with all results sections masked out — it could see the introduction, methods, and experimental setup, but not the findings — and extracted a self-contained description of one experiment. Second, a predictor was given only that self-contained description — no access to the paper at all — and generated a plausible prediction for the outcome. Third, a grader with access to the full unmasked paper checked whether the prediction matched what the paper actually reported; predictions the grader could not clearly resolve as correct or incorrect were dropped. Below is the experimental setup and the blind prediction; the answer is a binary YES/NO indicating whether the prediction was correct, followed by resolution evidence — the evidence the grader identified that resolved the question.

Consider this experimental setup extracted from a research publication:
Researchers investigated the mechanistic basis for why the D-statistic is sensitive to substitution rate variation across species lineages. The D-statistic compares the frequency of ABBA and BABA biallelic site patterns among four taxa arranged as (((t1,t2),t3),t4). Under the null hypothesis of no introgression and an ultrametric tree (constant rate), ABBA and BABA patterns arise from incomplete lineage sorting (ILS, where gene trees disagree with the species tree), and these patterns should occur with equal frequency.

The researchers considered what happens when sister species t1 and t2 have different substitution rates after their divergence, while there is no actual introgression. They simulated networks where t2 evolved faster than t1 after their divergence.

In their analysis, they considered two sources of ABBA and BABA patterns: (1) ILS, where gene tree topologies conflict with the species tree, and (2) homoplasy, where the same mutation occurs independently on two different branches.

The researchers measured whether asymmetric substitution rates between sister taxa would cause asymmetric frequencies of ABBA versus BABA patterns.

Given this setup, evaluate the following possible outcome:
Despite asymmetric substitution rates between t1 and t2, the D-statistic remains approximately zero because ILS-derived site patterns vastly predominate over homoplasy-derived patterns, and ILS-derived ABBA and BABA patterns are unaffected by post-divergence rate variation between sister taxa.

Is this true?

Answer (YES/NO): NO